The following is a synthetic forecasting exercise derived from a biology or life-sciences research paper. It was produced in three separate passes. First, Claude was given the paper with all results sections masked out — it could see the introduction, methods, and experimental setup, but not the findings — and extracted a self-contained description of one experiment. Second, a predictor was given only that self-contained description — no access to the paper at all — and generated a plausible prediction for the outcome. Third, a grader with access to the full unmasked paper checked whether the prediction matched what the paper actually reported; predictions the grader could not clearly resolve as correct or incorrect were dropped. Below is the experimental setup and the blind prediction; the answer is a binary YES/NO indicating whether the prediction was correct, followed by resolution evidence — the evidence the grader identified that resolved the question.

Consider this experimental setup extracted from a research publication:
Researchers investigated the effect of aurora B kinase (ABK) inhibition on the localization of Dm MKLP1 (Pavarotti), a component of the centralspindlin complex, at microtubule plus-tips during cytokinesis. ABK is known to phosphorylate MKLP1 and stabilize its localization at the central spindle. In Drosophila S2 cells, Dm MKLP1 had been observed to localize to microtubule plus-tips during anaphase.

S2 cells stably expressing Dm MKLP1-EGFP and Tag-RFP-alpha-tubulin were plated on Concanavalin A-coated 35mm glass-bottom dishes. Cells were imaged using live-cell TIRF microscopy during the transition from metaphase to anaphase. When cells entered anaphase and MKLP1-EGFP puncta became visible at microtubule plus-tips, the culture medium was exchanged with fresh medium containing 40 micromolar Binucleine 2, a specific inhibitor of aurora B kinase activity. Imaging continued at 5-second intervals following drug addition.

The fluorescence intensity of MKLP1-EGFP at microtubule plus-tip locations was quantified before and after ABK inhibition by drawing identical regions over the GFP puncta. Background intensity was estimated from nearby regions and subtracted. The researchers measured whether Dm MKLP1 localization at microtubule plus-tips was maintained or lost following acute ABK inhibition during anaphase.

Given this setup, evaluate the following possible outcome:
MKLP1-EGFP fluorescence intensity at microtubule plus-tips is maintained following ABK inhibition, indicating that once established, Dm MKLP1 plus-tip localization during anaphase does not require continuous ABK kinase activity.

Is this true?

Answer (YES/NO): NO